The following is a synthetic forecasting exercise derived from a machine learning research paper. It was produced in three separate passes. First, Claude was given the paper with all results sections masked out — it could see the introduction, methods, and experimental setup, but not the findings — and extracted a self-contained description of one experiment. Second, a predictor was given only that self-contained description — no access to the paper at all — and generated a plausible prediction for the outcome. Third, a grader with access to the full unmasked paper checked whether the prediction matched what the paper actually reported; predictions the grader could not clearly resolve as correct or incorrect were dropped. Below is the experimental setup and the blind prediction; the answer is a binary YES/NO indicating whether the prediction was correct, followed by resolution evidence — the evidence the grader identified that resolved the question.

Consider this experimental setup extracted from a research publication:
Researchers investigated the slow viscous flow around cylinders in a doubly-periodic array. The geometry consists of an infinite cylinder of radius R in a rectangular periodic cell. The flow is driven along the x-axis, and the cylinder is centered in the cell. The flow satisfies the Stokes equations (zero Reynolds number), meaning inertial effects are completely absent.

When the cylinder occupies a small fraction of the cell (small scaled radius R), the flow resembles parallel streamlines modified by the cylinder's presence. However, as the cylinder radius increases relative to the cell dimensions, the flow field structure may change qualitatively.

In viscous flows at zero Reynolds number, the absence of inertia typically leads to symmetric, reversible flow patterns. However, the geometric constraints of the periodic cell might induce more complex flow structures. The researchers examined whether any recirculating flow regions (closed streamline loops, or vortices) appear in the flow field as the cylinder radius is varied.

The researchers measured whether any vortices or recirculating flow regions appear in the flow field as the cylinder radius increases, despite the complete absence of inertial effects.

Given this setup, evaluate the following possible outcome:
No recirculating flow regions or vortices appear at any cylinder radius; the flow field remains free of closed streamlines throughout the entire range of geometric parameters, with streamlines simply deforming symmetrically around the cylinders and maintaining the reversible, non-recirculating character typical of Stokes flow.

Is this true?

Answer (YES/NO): NO